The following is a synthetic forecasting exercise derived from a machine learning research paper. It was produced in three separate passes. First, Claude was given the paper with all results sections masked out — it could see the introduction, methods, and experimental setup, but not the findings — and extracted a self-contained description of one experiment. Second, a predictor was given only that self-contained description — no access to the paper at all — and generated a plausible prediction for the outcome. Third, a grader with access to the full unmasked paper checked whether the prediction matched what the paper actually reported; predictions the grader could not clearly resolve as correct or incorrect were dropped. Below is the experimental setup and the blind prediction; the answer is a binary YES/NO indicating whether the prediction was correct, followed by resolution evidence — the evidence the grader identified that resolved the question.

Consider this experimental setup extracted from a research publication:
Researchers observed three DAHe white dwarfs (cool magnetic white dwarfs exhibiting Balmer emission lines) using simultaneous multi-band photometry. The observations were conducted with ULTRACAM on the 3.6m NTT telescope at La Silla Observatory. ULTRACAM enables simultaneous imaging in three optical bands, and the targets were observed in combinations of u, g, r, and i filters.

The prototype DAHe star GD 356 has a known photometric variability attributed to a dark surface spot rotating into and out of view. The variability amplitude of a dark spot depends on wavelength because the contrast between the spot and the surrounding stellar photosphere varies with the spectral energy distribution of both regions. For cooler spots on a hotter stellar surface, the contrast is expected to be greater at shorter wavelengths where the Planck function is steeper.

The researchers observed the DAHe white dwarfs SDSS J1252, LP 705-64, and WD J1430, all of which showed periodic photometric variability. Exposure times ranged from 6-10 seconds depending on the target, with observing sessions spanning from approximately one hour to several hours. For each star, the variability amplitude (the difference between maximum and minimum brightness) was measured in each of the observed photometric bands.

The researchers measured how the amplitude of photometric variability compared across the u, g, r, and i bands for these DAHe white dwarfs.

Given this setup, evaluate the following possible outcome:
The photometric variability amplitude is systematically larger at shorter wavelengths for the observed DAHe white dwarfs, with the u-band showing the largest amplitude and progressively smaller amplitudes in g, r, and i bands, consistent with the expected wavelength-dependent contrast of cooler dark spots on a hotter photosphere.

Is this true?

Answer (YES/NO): YES